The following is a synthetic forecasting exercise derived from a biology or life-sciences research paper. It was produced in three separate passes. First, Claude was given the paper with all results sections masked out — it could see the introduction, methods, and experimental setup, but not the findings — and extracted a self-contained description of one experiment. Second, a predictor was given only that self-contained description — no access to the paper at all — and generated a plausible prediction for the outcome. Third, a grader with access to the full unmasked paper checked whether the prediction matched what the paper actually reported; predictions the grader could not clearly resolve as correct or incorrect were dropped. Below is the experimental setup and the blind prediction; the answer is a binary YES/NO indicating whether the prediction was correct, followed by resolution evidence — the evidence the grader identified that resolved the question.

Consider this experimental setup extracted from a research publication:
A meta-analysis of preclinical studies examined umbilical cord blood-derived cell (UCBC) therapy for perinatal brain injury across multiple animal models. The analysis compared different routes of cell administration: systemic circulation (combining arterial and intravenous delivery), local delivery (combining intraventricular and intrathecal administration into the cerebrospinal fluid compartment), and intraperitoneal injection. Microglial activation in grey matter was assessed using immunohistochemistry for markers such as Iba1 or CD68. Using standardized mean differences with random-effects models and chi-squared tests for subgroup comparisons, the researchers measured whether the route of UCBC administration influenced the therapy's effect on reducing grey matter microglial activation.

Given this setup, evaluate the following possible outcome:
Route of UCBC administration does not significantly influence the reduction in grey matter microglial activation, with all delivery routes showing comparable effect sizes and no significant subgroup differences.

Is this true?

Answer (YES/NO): NO